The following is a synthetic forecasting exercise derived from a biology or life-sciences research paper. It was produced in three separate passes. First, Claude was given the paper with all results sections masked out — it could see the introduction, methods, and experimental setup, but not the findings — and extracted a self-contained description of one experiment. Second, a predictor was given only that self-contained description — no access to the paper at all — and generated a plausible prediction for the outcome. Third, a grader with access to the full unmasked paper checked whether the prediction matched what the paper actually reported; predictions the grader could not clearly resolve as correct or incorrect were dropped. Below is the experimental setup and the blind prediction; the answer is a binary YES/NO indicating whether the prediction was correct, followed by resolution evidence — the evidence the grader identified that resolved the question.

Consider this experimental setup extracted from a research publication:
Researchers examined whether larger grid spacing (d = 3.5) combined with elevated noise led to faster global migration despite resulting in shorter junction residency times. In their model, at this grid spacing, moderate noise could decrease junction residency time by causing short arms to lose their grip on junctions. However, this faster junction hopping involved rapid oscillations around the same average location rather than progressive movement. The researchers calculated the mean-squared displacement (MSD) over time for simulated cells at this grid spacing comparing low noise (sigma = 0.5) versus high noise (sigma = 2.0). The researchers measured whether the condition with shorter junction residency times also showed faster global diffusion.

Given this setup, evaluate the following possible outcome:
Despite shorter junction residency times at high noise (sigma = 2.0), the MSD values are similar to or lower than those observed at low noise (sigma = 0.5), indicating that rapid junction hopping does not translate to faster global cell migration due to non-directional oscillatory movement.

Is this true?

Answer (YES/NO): YES